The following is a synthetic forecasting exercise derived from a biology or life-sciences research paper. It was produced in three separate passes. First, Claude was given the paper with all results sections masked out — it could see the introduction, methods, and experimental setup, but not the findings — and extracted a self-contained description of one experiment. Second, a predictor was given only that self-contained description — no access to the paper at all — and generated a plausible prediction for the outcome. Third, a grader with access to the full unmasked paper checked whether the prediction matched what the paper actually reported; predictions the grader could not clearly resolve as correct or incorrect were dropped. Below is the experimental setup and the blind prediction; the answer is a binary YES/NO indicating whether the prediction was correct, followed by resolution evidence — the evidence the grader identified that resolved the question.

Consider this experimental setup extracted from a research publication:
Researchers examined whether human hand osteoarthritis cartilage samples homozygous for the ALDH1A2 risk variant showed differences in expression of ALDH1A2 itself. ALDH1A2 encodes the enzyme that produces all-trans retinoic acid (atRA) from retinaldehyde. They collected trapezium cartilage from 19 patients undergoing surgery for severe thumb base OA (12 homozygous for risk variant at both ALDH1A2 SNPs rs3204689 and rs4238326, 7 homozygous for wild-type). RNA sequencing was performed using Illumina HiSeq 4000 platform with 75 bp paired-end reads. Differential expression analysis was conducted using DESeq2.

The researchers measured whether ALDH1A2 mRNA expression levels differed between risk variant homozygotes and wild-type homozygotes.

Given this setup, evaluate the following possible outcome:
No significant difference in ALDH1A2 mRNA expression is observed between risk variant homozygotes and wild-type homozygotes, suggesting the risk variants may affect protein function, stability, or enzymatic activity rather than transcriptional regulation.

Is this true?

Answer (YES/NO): NO